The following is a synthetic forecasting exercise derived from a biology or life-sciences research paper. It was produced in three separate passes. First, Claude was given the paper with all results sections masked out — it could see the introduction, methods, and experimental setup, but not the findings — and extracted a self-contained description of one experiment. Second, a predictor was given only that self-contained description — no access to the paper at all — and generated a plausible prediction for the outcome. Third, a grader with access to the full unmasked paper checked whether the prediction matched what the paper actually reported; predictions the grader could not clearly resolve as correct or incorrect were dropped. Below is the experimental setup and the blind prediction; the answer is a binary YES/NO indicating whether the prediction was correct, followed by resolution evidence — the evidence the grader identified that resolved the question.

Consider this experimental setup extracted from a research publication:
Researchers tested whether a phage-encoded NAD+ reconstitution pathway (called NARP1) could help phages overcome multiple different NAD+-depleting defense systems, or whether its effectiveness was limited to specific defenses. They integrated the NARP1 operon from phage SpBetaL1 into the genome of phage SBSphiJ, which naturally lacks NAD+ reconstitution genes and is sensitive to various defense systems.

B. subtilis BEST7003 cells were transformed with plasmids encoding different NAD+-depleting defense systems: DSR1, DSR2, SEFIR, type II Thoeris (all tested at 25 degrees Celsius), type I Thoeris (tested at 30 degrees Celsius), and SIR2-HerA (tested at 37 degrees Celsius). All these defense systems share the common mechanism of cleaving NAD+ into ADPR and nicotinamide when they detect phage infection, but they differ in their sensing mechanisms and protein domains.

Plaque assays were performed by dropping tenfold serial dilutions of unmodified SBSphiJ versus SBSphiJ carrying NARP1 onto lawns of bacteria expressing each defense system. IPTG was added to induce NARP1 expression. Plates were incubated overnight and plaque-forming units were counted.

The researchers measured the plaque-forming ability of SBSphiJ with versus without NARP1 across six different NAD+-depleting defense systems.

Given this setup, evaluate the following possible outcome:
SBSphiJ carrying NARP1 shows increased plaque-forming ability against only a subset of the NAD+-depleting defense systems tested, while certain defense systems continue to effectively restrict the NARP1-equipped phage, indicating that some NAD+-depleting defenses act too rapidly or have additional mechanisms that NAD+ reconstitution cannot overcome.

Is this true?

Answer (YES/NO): NO